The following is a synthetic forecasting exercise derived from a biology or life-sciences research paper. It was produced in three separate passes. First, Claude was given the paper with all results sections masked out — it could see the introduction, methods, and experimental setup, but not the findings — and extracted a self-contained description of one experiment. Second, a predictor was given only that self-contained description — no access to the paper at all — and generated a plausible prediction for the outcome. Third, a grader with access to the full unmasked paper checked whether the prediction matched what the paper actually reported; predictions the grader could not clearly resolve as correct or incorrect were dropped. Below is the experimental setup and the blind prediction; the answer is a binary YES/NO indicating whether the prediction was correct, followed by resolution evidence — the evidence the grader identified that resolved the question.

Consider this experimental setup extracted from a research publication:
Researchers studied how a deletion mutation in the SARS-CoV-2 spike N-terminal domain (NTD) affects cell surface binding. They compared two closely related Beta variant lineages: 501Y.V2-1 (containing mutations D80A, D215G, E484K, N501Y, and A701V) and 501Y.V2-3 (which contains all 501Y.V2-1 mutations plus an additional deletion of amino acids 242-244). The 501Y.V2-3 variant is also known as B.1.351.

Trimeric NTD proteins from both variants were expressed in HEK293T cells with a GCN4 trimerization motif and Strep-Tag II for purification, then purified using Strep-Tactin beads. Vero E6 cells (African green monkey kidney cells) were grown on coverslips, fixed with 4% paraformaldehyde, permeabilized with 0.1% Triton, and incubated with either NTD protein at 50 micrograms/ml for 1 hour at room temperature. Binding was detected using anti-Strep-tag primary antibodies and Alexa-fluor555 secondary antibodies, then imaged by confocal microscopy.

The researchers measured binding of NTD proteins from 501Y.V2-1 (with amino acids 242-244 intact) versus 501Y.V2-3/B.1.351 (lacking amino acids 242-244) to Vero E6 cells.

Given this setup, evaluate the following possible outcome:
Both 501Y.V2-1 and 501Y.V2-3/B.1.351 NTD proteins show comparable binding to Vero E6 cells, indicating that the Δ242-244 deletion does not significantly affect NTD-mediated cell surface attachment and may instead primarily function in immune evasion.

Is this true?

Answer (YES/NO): NO